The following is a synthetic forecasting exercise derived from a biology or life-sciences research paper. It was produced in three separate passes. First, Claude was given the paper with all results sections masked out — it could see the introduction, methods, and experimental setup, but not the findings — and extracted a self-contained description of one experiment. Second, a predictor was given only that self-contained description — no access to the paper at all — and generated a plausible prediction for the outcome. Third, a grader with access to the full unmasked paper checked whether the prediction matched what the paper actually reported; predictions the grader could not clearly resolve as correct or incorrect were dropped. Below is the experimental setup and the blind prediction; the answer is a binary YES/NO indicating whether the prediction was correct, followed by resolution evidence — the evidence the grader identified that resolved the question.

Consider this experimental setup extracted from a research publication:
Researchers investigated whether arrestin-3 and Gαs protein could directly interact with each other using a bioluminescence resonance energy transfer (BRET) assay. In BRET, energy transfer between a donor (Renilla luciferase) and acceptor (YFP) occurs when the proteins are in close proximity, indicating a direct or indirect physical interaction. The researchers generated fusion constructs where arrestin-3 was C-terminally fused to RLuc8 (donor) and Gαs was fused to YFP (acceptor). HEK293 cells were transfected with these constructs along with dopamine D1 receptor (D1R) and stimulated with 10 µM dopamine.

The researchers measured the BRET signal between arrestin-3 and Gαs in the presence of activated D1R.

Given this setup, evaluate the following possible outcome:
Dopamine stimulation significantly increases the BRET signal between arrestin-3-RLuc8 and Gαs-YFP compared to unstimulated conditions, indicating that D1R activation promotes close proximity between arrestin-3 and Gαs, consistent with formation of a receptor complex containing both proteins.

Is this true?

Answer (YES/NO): NO